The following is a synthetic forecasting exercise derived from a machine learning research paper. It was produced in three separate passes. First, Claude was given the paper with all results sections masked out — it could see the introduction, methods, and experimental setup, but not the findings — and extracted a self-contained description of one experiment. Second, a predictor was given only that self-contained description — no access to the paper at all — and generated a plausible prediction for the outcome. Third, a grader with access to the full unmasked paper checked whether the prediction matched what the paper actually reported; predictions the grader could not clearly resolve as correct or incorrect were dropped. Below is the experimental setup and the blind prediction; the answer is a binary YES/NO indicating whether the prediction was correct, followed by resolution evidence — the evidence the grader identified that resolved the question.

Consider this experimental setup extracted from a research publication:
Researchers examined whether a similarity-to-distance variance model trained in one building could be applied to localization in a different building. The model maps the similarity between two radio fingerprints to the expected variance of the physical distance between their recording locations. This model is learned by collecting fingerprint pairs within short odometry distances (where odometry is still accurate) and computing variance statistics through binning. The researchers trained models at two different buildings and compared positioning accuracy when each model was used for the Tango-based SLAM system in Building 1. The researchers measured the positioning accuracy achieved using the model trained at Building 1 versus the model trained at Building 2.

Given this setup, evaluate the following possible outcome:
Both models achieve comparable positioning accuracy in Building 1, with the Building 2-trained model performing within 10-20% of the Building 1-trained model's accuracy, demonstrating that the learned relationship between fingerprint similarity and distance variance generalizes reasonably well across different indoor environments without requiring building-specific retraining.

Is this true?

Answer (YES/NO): YES